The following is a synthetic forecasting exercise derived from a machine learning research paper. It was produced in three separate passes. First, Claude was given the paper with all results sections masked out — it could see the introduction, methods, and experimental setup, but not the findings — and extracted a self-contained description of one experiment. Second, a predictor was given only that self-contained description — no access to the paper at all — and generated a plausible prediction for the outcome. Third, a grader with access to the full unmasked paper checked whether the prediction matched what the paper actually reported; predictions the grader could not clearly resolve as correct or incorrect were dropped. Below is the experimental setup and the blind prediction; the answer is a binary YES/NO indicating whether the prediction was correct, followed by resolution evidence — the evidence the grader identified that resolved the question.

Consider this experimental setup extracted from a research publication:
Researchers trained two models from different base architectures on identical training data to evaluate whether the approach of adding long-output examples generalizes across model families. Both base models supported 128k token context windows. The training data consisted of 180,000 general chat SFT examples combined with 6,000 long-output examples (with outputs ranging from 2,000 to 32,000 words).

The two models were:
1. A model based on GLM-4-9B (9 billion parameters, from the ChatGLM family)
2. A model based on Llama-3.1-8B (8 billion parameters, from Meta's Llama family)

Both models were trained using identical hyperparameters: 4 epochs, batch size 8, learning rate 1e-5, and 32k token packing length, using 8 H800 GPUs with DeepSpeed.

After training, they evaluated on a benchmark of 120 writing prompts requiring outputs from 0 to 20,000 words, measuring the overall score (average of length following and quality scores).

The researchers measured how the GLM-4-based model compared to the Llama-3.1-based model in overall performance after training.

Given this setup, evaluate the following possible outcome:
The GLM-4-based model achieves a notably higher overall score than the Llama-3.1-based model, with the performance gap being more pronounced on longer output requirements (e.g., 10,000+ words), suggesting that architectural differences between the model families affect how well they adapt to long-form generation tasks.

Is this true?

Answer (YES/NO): NO